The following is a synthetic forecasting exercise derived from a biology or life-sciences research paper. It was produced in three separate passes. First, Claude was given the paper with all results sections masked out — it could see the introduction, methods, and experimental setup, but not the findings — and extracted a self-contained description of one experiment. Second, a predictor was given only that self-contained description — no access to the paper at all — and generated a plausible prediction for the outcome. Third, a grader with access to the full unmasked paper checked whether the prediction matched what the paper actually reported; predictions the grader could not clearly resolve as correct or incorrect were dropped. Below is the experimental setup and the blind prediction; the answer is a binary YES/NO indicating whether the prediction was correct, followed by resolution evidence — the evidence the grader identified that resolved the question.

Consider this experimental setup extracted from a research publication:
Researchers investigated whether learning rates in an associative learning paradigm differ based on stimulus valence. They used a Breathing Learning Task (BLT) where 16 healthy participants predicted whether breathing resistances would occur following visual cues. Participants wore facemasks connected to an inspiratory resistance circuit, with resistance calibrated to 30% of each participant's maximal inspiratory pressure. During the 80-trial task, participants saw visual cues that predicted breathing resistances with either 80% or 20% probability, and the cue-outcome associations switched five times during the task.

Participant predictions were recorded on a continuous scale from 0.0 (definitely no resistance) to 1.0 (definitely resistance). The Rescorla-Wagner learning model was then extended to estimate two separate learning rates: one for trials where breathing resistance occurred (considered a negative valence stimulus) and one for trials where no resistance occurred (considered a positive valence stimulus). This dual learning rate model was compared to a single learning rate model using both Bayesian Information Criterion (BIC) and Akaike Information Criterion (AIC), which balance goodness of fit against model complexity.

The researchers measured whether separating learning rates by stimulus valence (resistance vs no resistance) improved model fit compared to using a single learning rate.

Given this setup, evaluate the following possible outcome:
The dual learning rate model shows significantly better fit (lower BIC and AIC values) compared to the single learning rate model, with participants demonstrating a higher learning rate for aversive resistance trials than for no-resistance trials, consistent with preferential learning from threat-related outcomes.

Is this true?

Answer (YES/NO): NO